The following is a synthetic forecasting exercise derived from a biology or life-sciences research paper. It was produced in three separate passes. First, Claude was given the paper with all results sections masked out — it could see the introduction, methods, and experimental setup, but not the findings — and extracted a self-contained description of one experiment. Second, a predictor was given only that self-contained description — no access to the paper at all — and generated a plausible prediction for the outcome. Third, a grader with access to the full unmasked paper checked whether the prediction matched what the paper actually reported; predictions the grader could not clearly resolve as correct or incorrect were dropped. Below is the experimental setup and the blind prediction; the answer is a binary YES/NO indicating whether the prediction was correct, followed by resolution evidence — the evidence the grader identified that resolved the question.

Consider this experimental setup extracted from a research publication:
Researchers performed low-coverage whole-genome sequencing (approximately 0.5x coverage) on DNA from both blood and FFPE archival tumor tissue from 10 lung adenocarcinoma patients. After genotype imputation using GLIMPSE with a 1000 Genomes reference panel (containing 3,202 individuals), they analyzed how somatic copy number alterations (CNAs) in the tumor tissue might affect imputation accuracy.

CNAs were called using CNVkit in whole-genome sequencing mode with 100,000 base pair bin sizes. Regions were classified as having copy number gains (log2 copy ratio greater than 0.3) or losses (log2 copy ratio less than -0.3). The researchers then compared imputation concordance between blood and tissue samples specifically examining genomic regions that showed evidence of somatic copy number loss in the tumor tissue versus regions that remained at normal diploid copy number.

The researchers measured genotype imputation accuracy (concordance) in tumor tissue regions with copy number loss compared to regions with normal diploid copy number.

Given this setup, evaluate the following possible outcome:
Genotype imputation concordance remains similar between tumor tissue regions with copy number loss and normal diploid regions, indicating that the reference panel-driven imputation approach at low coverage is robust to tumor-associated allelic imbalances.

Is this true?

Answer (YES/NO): NO